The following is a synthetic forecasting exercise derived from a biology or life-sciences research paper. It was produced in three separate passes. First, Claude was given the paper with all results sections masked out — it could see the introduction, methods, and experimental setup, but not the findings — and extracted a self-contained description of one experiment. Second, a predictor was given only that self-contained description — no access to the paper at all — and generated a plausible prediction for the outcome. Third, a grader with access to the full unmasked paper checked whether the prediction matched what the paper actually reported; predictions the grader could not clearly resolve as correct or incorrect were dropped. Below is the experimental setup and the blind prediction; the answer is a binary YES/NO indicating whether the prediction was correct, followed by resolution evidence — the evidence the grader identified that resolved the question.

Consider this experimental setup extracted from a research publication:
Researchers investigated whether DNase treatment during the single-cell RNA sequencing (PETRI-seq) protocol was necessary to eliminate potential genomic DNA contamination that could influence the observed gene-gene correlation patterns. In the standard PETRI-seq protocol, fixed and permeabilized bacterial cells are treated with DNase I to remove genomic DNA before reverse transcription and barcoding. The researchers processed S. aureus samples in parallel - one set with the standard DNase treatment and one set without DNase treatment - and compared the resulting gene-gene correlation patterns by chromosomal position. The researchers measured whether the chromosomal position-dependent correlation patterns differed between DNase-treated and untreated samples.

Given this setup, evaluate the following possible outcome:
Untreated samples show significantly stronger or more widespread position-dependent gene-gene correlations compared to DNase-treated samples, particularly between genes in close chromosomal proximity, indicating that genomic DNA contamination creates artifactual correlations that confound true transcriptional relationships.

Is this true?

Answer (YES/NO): NO